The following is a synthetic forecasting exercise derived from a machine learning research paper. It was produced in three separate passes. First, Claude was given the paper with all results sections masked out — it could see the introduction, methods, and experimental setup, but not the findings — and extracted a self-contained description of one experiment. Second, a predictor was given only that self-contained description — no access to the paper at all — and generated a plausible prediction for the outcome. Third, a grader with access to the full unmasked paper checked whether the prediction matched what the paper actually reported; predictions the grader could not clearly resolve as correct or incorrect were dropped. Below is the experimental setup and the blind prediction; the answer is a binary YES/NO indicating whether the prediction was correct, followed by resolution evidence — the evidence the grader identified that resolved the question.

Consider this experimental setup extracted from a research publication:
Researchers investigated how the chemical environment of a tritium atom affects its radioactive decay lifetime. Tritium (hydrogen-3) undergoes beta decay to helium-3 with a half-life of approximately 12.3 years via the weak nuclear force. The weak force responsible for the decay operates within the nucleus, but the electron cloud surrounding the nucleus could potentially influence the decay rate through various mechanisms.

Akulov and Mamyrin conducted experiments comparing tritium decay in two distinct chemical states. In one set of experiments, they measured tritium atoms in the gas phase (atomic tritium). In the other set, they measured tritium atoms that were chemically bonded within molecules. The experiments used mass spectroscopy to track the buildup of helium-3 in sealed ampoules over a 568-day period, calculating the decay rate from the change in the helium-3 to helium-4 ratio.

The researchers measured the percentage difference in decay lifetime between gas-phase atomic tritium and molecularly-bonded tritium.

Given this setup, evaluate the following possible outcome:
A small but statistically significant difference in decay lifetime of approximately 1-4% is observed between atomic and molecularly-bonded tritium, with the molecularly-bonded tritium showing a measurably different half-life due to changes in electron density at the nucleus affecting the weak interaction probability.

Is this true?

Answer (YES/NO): NO